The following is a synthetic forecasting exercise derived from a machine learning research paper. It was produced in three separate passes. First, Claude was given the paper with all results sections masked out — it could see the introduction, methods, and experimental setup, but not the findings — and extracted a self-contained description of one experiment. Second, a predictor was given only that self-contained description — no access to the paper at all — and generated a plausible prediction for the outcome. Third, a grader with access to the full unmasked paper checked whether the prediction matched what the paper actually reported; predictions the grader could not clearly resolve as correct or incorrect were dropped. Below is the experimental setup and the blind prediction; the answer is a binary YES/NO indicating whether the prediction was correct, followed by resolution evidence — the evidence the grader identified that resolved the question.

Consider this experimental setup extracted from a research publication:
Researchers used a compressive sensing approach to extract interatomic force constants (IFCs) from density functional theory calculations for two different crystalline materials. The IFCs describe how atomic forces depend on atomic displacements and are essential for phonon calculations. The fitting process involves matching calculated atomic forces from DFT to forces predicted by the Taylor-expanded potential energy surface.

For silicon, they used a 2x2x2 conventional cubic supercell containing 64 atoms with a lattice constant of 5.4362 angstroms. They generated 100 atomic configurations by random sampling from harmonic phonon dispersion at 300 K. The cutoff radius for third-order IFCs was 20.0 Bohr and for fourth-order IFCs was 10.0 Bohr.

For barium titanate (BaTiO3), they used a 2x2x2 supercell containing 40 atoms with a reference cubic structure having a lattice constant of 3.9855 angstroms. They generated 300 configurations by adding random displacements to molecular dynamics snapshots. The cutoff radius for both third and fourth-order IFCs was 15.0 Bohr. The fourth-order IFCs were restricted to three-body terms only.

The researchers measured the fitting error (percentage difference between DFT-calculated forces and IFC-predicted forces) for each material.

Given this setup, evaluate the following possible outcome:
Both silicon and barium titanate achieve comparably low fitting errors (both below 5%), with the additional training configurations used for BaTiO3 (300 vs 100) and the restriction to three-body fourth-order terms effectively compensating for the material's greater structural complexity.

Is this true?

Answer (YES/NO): YES